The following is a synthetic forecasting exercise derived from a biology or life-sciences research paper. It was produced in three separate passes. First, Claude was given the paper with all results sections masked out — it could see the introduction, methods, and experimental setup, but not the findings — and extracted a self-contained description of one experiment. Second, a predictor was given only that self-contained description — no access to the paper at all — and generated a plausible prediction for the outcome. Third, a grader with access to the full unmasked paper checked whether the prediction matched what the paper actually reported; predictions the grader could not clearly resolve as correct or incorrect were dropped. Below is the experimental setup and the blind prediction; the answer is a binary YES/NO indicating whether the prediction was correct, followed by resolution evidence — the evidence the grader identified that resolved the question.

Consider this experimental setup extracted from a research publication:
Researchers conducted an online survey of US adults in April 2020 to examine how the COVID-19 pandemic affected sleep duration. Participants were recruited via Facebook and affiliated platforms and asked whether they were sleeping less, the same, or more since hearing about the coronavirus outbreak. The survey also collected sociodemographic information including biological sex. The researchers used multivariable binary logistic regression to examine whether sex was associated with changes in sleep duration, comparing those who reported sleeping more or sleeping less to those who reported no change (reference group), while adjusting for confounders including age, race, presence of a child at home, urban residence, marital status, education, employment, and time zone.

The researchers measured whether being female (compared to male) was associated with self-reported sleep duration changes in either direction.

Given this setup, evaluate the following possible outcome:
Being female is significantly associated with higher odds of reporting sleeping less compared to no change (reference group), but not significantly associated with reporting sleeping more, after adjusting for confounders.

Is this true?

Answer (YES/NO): NO